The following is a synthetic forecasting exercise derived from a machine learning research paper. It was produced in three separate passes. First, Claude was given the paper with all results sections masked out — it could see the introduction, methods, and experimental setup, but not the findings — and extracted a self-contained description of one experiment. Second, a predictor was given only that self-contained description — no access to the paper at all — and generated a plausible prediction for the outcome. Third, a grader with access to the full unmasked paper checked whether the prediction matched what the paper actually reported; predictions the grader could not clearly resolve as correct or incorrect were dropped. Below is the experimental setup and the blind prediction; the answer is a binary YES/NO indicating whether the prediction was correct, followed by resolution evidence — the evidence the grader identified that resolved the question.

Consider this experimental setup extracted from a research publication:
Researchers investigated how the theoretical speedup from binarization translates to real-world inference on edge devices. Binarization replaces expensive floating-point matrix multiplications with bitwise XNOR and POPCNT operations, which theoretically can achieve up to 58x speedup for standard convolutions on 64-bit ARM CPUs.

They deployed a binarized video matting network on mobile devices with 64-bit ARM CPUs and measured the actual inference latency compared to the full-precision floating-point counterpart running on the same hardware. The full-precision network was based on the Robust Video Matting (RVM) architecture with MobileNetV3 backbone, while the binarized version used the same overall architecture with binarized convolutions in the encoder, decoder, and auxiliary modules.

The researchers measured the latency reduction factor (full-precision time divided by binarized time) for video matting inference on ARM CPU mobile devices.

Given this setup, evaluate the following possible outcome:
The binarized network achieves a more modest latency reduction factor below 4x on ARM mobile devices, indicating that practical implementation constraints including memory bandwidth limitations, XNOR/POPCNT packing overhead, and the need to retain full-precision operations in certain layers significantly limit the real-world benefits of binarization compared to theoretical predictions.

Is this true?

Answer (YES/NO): NO